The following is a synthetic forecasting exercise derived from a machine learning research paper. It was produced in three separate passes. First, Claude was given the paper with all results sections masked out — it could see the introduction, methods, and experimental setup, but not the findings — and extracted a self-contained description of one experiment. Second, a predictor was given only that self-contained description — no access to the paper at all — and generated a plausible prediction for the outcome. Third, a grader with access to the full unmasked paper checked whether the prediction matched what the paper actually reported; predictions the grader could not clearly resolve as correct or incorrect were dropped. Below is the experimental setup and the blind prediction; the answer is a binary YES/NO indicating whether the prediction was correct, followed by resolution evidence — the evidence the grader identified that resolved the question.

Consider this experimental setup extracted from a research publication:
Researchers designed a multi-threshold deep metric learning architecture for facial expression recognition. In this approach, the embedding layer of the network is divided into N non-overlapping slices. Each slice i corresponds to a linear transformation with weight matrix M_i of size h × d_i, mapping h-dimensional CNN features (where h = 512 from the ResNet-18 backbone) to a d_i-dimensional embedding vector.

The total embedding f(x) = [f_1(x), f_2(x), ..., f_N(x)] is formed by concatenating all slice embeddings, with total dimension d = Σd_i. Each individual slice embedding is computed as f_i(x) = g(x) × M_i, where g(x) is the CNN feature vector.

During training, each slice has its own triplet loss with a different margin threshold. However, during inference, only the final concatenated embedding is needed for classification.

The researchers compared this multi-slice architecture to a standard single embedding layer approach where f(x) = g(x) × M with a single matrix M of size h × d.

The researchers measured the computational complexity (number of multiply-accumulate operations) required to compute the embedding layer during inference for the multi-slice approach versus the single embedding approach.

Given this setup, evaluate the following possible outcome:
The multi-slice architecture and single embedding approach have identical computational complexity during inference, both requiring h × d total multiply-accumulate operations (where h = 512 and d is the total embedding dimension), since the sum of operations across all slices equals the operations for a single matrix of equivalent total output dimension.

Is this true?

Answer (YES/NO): YES